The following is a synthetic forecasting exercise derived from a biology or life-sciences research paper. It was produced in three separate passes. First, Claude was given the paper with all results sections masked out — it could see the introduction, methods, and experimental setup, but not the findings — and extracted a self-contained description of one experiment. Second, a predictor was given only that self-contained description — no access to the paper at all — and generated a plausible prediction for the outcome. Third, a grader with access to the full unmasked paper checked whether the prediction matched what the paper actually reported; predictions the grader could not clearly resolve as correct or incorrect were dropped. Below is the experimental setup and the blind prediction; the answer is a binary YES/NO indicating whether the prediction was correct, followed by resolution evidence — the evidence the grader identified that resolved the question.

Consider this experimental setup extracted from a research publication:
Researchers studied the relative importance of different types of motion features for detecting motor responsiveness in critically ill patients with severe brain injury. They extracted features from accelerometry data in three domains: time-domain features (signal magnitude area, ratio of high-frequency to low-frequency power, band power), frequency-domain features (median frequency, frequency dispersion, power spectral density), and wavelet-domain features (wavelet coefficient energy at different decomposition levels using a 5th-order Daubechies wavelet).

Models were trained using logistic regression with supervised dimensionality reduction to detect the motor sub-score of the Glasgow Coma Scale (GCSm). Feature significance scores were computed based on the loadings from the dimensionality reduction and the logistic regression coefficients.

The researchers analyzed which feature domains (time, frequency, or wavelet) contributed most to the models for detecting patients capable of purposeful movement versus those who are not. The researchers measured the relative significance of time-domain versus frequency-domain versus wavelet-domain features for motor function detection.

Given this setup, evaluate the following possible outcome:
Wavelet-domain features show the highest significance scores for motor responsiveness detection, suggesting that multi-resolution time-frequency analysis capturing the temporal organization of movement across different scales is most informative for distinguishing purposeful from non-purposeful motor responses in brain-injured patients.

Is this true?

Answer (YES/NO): NO